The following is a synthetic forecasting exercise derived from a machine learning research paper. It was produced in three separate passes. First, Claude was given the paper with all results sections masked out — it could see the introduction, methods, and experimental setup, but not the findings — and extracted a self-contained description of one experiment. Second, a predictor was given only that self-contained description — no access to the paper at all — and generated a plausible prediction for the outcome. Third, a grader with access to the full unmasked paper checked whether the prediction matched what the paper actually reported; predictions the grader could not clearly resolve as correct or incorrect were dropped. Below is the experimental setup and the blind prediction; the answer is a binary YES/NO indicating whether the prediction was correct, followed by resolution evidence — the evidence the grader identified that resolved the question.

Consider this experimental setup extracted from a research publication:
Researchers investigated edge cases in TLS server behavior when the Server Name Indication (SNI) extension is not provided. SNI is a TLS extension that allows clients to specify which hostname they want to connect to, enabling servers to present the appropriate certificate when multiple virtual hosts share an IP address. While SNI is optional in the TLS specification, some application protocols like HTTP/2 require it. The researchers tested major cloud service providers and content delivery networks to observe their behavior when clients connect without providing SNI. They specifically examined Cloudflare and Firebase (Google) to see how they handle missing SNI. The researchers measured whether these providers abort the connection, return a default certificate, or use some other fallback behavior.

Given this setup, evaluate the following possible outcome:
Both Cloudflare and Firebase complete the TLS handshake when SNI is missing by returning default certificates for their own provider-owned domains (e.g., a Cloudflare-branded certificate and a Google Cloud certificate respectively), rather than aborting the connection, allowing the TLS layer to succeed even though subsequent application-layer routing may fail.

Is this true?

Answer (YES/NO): NO